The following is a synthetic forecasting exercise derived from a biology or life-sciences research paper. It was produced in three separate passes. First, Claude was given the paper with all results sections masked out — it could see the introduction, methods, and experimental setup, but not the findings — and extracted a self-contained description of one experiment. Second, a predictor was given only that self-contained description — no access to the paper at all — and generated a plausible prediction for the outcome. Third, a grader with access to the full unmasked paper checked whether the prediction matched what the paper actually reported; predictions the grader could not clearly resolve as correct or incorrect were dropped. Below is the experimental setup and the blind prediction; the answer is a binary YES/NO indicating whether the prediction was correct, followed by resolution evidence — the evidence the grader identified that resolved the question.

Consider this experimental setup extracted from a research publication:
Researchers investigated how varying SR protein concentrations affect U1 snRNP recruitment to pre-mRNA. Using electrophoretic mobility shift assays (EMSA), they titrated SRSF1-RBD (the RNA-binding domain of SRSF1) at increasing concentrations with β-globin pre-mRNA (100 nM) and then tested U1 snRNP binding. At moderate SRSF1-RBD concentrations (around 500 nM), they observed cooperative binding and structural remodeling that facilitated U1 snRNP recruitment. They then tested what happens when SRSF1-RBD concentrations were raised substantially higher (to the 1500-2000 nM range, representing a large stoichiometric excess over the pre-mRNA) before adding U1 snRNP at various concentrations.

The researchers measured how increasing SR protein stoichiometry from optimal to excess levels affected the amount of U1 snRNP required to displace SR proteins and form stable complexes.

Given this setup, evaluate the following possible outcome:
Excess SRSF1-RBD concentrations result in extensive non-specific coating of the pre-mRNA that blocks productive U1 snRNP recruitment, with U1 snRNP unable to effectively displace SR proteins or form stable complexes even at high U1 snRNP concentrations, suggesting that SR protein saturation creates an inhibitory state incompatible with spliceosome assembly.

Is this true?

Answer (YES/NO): NO